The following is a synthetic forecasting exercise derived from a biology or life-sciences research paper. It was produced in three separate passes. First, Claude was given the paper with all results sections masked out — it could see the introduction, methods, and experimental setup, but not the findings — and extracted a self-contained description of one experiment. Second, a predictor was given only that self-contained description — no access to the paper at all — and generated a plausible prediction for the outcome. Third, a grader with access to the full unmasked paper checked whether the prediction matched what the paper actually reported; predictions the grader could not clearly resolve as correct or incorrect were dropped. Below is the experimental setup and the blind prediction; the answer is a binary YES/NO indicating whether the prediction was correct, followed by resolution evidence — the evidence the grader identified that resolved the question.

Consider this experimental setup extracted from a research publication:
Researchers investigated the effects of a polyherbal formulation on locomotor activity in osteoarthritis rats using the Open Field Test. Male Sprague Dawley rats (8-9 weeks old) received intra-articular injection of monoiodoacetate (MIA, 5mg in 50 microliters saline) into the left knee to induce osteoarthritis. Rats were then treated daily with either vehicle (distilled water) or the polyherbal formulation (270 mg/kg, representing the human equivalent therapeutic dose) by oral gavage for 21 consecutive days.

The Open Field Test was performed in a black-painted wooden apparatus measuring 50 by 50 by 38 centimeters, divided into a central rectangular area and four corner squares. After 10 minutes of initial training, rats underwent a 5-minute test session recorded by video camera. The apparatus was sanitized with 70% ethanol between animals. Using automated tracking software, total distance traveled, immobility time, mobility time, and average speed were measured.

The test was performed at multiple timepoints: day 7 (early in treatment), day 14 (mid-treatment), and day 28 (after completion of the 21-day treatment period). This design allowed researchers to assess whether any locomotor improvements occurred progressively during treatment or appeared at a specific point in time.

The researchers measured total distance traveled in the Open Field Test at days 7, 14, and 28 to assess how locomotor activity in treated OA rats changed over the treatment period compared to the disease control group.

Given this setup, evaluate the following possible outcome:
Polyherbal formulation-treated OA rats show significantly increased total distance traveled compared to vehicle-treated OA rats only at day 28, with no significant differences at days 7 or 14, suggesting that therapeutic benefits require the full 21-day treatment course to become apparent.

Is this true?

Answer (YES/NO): NO